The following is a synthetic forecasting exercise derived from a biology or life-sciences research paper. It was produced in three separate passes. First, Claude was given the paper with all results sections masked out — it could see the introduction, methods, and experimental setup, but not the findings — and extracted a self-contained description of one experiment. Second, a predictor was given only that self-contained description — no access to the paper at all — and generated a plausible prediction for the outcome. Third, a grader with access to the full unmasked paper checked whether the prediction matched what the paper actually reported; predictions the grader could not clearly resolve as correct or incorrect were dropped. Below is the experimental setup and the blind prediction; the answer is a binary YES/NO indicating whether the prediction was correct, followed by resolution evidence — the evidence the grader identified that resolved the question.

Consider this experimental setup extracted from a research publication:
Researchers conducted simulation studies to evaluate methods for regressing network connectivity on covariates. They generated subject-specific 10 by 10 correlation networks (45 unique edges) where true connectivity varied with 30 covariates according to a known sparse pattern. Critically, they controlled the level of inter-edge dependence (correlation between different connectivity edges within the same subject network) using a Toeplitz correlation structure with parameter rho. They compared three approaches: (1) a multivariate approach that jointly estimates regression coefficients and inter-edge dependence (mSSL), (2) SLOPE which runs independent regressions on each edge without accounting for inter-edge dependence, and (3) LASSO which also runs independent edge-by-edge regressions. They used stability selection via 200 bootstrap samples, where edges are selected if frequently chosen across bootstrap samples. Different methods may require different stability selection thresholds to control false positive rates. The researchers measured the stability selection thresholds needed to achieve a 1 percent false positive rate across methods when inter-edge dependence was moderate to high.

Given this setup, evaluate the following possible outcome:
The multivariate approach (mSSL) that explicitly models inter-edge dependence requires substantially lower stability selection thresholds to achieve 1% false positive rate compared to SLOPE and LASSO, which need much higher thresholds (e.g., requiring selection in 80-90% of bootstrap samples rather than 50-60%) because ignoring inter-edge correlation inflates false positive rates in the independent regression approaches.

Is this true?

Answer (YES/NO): YES